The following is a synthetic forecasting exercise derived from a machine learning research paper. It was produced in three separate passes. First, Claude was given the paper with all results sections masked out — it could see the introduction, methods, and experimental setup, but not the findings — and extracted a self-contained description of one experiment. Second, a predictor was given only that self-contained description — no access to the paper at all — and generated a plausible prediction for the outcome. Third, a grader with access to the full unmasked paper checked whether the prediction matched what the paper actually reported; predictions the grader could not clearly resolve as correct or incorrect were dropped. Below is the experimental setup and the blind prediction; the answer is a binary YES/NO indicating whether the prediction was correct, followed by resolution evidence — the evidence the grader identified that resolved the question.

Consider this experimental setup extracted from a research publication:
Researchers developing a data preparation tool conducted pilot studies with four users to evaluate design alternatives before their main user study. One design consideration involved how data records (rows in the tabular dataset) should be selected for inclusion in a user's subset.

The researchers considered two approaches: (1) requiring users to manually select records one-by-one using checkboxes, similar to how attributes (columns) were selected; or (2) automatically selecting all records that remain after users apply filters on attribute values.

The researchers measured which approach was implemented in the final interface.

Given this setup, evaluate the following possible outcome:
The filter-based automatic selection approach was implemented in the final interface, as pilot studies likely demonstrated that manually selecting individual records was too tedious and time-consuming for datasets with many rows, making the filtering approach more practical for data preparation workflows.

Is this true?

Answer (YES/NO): YES